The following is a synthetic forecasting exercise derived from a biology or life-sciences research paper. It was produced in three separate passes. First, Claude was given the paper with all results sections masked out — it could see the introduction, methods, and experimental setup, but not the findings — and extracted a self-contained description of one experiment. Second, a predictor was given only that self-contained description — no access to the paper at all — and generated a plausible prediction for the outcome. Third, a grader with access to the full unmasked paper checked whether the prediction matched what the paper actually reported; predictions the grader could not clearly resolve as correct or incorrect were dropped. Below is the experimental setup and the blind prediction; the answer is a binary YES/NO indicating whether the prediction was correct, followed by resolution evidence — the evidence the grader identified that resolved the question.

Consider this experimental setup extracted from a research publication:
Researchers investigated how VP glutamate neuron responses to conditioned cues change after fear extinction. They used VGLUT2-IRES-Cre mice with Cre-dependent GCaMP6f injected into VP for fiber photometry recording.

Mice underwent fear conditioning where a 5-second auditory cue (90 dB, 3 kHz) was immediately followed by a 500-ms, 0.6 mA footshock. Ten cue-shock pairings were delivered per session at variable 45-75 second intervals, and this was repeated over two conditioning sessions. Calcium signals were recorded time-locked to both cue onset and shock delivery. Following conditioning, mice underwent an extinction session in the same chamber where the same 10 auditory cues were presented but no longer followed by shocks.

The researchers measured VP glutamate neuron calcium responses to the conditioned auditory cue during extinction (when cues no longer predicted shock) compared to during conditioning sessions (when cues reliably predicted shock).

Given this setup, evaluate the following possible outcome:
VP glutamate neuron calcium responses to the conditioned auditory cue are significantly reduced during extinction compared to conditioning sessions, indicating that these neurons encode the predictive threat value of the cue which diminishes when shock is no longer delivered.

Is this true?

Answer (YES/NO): NO